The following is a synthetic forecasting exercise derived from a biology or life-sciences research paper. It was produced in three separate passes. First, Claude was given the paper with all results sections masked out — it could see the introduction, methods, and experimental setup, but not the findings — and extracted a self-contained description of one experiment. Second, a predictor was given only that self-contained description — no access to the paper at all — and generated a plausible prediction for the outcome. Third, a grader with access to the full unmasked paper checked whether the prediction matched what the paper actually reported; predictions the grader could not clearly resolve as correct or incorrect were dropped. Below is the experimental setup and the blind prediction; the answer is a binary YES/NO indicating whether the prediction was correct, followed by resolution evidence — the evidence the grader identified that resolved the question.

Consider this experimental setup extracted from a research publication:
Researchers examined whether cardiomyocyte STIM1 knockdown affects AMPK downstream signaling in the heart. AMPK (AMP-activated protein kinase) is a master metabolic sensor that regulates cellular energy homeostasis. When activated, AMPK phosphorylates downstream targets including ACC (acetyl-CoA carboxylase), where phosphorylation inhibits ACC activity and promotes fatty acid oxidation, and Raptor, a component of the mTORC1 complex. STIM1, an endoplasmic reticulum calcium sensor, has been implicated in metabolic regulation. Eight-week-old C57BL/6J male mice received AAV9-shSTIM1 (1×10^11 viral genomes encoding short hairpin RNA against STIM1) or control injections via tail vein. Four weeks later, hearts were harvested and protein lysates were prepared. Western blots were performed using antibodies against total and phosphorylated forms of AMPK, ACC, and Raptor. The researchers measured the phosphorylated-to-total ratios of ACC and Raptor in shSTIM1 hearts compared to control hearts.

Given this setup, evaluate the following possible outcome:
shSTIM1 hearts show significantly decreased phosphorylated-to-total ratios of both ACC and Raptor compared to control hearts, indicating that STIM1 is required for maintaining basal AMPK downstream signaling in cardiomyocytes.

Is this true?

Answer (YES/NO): YES